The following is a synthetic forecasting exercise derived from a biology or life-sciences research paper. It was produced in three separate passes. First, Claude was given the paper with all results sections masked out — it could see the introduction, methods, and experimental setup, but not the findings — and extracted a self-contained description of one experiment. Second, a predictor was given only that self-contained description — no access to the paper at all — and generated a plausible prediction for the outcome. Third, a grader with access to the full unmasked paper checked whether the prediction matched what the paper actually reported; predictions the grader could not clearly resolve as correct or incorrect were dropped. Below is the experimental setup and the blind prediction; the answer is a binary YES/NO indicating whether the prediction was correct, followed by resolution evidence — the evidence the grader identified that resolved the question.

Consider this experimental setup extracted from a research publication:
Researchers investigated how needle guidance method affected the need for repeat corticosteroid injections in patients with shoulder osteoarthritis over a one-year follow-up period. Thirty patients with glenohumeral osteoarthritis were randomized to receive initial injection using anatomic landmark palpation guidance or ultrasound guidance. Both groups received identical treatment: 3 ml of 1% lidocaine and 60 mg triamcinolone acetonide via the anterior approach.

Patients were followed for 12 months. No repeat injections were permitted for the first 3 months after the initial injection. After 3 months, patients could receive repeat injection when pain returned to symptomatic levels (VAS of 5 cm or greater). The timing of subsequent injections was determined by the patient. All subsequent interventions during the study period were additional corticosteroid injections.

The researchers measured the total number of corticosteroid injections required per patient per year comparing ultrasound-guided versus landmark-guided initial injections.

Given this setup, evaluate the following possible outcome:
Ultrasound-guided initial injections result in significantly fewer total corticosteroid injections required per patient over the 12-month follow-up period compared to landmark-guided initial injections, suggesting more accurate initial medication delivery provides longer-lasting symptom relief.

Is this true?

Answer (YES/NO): YES